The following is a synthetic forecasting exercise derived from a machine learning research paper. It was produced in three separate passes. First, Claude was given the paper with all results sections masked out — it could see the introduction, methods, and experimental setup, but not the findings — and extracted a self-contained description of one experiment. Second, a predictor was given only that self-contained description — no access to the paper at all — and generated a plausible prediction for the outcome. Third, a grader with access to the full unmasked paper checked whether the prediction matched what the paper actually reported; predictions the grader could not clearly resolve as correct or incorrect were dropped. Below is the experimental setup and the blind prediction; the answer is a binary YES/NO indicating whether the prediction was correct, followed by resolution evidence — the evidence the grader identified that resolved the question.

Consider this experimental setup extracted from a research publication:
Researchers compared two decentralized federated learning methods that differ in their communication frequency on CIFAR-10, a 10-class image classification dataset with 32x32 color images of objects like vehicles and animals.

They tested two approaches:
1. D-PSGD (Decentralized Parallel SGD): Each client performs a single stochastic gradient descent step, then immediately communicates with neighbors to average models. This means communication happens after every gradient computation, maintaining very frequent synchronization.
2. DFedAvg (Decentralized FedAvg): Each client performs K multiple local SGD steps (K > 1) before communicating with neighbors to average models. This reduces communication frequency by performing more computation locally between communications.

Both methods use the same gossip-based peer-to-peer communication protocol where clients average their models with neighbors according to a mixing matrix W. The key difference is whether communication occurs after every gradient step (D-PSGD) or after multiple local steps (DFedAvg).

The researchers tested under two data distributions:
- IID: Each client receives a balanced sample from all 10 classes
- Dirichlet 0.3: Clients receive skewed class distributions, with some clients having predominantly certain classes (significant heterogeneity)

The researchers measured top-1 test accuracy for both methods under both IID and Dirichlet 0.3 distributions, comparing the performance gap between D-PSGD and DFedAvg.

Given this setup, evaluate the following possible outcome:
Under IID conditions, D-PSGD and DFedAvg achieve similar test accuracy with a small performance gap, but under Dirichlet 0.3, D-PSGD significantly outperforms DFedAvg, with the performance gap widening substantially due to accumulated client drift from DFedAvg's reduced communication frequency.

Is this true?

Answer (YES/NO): NO